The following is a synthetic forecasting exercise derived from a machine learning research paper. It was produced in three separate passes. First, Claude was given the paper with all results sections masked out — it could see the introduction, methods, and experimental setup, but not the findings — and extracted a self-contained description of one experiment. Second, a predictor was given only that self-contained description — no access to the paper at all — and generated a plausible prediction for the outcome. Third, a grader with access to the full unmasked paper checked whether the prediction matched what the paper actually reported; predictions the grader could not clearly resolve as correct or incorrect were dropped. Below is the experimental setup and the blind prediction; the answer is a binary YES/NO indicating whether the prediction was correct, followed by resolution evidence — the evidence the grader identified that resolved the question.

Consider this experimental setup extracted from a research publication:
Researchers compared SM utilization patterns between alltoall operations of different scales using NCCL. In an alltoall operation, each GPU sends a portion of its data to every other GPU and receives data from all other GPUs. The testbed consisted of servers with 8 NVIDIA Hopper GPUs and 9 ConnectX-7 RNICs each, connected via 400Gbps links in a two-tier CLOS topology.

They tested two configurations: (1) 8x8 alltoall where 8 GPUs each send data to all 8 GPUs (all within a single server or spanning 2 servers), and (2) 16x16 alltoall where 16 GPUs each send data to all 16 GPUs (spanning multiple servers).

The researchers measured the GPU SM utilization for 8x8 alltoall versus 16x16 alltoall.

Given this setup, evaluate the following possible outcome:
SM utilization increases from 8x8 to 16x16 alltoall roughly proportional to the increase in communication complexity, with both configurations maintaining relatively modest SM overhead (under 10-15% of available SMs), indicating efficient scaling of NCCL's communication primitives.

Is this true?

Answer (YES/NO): NO